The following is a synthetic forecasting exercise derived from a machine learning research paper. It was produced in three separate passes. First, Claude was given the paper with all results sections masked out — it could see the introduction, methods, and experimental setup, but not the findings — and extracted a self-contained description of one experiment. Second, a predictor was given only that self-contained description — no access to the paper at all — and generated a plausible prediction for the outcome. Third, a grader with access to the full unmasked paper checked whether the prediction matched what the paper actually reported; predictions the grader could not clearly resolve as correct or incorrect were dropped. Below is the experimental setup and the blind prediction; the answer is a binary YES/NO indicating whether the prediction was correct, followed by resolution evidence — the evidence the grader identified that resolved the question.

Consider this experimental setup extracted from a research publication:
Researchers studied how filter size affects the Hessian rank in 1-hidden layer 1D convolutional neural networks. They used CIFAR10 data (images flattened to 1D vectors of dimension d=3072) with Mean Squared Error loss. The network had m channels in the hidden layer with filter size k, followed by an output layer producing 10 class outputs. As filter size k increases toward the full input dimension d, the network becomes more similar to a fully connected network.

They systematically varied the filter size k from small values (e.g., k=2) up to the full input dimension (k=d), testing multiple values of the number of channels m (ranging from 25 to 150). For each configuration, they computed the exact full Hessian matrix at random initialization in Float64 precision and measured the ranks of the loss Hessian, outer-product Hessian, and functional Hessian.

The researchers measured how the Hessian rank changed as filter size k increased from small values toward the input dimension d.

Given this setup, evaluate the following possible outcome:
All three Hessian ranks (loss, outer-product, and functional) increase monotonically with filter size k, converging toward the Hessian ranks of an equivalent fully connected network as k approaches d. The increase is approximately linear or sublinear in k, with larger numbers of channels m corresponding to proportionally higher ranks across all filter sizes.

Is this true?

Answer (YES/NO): NO